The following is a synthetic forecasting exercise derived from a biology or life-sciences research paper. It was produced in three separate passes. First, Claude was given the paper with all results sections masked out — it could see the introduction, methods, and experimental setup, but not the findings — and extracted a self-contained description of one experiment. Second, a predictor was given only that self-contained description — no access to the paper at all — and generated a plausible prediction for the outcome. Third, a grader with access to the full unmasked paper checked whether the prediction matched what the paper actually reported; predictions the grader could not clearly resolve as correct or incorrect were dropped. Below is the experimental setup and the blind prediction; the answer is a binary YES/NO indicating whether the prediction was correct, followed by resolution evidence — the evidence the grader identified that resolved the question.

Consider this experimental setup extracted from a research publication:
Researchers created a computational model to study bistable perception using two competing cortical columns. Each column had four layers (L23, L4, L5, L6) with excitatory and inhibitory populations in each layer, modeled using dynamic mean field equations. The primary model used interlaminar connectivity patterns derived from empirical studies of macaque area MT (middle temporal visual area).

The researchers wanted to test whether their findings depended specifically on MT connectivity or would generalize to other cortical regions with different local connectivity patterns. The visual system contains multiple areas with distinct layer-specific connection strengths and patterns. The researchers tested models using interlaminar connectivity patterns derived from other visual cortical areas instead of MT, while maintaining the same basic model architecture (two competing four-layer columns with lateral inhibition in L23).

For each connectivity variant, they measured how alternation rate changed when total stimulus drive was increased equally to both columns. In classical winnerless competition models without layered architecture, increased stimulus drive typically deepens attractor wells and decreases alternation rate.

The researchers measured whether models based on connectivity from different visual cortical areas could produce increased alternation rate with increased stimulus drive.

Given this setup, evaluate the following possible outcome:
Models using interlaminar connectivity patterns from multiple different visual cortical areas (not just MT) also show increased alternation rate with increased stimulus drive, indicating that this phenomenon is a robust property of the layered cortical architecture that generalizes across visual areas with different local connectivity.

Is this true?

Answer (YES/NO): YES